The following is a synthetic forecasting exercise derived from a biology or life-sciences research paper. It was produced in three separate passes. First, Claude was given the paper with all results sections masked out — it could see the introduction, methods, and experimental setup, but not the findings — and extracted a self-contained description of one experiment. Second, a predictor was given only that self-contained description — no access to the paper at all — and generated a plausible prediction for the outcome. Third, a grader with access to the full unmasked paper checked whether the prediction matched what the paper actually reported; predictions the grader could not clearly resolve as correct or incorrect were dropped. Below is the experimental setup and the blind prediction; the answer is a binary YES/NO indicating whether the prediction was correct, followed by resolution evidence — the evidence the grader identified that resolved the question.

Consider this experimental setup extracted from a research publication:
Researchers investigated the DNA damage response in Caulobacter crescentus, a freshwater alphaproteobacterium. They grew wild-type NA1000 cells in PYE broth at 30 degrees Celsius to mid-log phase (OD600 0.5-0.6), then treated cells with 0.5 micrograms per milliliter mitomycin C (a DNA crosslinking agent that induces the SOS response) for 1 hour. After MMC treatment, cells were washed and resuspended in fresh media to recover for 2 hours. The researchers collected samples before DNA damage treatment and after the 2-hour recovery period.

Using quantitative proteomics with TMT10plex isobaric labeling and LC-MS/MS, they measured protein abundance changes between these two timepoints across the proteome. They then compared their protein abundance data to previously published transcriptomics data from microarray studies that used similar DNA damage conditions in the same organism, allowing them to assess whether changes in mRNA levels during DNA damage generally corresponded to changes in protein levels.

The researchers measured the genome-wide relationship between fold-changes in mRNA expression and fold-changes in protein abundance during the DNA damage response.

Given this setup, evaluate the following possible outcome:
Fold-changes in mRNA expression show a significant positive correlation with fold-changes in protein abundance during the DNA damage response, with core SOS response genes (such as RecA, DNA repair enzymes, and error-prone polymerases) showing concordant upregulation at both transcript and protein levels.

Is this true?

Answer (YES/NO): YES